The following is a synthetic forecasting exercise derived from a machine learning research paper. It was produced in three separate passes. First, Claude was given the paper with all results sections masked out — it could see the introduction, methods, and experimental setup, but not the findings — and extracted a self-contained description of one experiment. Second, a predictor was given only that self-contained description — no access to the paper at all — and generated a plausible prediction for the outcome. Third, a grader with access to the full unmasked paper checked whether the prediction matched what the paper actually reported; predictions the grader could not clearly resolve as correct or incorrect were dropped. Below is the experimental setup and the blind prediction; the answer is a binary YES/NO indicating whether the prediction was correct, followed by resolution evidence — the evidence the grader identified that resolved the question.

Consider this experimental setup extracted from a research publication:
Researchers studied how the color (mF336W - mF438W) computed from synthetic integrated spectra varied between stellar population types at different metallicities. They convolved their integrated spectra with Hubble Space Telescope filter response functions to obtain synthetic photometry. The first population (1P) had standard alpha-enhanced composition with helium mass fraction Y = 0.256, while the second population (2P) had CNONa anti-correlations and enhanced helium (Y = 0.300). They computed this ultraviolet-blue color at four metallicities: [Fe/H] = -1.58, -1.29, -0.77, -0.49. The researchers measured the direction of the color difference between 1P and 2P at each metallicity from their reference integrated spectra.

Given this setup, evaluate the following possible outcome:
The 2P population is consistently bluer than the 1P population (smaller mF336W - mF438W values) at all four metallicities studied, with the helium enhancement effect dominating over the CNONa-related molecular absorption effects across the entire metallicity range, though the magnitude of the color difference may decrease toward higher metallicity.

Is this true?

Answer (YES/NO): NO